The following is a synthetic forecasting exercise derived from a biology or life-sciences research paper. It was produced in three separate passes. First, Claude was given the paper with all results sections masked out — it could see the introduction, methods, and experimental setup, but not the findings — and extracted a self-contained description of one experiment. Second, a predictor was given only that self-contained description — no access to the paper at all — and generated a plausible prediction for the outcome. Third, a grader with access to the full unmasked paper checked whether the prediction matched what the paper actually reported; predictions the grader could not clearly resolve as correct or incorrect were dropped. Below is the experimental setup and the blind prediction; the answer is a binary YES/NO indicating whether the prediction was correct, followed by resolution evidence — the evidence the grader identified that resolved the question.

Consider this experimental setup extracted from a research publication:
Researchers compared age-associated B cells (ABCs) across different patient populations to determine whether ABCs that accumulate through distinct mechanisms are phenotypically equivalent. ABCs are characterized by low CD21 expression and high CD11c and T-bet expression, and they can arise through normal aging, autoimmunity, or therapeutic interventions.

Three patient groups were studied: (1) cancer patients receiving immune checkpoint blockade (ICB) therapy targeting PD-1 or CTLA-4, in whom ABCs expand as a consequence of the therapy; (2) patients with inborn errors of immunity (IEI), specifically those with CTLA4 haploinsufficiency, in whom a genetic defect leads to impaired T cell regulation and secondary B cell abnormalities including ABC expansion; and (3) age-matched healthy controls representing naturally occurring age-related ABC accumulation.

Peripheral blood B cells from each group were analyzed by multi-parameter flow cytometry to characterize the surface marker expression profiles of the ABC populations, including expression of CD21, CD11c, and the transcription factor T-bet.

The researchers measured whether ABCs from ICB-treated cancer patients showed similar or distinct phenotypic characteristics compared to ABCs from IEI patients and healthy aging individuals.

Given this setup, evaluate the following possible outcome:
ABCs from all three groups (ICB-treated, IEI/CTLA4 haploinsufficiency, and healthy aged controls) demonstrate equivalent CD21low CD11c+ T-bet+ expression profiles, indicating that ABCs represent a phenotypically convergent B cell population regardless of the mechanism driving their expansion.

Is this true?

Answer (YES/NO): YES